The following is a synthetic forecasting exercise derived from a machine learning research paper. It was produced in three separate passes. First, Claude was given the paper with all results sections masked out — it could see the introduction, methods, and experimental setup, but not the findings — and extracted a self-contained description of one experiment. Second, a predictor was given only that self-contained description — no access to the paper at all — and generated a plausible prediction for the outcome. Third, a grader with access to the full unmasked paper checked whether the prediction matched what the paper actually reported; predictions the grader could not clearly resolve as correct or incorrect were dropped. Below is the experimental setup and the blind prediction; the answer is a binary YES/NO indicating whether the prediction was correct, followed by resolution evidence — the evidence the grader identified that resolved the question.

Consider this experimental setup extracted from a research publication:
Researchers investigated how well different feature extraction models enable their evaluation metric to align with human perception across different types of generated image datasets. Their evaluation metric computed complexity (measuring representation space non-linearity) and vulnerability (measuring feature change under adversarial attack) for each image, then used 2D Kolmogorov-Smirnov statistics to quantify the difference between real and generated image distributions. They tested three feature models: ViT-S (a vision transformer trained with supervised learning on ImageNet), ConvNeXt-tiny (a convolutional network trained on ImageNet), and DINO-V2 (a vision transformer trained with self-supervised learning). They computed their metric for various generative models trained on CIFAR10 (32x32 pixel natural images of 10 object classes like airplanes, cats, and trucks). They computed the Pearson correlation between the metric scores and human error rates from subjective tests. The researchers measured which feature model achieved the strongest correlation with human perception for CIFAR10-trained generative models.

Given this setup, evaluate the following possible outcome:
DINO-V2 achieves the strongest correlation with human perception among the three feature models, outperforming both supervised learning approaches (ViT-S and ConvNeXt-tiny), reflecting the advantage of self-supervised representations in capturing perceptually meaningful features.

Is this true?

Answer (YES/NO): YES